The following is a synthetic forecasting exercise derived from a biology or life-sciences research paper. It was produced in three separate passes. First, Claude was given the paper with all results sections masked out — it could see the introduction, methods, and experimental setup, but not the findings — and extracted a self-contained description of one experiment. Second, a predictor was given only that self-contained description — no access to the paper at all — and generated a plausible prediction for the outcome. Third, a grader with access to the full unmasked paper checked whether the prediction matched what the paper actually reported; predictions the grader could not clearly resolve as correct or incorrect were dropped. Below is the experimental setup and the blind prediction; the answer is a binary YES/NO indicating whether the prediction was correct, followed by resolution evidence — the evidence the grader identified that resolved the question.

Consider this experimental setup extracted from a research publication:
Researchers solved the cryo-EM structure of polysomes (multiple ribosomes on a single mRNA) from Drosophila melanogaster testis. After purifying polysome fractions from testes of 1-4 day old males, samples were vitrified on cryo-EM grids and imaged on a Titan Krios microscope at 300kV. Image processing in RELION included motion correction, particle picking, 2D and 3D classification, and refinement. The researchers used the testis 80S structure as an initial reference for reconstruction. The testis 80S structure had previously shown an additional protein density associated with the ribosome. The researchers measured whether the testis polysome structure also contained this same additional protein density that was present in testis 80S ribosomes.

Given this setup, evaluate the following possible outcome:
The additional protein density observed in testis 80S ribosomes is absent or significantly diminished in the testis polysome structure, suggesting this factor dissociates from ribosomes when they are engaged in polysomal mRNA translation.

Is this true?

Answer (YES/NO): YES